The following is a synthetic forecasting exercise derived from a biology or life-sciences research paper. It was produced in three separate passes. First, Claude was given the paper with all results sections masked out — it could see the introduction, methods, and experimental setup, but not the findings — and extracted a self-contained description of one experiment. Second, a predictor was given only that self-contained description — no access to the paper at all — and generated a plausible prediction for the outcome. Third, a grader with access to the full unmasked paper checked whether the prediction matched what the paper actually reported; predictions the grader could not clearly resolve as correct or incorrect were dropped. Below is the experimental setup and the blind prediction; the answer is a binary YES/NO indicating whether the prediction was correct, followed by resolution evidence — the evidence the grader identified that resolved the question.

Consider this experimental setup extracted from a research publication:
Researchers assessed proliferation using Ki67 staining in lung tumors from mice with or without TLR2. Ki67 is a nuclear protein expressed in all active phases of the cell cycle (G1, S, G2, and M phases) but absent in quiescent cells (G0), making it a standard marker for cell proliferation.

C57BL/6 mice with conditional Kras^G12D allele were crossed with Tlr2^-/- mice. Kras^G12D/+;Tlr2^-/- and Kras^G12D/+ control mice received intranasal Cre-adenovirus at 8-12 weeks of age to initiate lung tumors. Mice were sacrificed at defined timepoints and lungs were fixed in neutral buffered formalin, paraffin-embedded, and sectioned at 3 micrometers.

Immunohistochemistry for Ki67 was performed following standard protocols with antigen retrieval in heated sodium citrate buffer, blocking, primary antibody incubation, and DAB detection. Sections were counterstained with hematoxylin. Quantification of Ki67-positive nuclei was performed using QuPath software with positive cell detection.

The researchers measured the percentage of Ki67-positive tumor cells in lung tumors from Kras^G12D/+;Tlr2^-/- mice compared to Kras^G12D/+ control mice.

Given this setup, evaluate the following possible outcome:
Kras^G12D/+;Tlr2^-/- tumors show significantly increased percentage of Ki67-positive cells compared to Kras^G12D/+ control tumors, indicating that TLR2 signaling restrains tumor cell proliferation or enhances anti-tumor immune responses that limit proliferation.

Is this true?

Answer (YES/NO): YES